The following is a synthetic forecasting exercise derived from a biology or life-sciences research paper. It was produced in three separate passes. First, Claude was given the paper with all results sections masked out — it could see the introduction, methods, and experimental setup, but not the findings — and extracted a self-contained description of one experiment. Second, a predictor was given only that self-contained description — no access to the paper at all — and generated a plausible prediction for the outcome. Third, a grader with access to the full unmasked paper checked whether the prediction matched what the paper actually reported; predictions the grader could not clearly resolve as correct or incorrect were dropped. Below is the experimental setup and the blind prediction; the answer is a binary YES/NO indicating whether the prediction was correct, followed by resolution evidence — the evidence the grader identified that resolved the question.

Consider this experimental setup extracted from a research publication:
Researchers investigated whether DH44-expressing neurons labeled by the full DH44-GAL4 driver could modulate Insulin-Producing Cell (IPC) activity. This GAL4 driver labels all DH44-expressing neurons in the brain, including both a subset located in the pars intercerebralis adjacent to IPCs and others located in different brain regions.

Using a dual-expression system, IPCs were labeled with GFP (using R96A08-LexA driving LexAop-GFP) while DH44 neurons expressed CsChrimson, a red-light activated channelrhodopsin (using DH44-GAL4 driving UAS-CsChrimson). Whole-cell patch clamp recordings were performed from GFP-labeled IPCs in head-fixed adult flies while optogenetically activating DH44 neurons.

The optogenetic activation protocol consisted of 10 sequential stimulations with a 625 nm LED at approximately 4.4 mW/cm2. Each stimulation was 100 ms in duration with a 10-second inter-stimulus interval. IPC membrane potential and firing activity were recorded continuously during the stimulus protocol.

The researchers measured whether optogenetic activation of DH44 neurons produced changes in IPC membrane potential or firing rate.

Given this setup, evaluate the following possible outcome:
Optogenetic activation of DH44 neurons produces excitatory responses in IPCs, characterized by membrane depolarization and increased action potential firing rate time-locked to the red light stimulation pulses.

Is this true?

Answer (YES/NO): NO